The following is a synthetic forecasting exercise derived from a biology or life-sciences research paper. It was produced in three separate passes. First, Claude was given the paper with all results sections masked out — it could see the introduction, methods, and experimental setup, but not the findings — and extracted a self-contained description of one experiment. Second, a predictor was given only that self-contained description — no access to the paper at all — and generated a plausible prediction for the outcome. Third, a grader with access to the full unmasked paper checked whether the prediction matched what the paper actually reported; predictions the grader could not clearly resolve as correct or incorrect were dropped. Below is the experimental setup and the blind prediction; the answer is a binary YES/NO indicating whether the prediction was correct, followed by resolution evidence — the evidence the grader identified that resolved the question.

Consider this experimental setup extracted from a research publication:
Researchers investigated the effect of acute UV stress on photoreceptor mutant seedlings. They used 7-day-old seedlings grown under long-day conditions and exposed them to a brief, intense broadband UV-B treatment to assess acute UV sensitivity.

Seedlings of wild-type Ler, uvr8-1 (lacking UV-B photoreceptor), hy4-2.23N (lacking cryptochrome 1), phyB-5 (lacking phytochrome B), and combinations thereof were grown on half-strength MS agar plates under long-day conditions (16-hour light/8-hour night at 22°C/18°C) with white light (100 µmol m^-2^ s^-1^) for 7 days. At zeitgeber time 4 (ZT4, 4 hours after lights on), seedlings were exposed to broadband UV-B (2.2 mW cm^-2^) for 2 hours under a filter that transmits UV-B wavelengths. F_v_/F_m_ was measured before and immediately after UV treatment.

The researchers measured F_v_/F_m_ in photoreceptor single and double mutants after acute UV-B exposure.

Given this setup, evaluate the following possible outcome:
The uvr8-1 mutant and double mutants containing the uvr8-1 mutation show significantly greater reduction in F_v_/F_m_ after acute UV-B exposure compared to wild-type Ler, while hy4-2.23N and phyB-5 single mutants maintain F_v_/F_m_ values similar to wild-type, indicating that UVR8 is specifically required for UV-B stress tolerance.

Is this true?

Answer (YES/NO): NO